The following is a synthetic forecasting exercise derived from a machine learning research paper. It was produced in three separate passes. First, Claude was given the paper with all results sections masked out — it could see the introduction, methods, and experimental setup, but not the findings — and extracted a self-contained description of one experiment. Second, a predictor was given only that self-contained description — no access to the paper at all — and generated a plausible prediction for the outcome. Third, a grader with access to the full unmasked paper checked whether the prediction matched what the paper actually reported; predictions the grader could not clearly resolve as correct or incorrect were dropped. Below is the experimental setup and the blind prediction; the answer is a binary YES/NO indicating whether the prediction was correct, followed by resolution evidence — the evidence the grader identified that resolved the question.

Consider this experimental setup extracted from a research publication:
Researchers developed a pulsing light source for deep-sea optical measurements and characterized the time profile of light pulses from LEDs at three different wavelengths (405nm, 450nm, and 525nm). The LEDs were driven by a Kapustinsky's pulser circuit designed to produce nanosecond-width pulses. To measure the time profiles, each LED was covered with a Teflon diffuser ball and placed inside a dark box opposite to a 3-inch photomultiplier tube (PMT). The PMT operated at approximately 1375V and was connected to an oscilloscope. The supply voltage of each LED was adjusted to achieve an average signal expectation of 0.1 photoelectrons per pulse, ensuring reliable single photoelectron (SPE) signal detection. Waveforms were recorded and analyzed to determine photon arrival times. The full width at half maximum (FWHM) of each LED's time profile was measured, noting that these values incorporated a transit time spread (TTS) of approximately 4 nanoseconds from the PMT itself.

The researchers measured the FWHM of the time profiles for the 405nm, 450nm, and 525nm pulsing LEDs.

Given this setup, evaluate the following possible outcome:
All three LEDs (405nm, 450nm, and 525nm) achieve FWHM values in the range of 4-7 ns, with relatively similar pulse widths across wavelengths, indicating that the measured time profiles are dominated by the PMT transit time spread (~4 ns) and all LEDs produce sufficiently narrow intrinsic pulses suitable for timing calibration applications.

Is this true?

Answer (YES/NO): YES